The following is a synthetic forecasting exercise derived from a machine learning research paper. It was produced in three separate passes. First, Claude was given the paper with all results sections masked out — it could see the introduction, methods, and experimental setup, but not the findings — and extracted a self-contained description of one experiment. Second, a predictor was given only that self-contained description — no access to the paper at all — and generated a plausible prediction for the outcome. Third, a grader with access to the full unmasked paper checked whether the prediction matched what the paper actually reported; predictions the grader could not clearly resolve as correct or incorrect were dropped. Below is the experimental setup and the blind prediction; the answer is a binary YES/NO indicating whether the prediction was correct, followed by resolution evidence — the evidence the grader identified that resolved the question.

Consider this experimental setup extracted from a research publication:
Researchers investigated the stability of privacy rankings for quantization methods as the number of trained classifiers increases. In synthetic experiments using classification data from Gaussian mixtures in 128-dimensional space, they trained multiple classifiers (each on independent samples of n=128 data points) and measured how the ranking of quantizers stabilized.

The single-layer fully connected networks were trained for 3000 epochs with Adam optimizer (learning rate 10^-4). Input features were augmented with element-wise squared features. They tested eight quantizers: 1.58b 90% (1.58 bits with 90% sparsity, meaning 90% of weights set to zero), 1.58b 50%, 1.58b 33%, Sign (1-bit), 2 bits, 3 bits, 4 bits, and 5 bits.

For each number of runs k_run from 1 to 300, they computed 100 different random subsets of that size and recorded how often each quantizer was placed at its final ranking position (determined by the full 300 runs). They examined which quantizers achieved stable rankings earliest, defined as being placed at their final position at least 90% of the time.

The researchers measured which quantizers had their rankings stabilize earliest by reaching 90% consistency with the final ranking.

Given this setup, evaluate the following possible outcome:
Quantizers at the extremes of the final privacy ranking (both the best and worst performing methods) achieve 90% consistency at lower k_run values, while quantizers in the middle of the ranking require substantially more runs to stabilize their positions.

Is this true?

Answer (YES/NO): YES